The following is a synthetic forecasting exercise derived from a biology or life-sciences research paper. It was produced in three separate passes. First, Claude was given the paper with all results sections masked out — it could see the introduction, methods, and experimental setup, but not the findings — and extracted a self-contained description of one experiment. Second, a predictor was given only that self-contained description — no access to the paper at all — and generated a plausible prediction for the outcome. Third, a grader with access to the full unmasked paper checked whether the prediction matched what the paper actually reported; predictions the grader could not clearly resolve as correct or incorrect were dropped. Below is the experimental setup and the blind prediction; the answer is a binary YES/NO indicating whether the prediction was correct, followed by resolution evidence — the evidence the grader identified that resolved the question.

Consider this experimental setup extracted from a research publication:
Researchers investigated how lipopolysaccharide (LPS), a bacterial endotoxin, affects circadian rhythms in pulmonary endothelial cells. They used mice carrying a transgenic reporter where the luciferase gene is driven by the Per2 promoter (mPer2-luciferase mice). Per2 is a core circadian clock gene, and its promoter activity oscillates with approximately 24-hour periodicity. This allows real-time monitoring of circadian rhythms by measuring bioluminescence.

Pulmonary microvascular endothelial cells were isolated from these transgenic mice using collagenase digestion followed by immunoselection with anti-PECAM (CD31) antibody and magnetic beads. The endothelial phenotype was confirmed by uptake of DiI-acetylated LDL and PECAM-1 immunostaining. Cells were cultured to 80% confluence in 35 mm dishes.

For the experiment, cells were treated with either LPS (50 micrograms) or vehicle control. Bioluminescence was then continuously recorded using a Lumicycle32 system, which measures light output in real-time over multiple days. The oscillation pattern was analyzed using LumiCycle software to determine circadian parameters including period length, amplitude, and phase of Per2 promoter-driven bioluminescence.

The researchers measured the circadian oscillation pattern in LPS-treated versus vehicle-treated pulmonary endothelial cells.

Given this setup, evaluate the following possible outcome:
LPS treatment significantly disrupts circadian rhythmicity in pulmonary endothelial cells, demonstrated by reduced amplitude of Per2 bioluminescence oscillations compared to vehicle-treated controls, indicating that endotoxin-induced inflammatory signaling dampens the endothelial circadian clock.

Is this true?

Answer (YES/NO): NO